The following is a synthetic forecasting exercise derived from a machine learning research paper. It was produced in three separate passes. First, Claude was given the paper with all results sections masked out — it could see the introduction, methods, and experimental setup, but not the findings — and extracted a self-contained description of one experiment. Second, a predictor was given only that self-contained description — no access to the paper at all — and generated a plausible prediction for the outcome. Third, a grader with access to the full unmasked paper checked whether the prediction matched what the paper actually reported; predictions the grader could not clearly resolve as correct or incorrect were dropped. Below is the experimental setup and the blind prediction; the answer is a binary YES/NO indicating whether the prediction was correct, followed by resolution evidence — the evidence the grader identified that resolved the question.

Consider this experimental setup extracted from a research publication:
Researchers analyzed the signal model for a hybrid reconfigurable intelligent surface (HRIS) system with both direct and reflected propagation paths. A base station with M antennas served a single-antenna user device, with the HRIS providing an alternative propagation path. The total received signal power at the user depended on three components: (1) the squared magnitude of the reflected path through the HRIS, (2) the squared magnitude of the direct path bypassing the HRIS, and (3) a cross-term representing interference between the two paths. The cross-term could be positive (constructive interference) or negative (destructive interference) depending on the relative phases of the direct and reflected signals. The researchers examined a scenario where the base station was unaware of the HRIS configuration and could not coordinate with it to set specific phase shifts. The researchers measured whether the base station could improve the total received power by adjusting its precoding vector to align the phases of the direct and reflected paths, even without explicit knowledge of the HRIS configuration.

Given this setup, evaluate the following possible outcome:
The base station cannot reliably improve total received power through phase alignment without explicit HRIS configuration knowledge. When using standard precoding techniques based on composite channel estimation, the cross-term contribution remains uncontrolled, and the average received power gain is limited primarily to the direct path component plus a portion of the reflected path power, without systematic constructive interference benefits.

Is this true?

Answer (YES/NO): NO